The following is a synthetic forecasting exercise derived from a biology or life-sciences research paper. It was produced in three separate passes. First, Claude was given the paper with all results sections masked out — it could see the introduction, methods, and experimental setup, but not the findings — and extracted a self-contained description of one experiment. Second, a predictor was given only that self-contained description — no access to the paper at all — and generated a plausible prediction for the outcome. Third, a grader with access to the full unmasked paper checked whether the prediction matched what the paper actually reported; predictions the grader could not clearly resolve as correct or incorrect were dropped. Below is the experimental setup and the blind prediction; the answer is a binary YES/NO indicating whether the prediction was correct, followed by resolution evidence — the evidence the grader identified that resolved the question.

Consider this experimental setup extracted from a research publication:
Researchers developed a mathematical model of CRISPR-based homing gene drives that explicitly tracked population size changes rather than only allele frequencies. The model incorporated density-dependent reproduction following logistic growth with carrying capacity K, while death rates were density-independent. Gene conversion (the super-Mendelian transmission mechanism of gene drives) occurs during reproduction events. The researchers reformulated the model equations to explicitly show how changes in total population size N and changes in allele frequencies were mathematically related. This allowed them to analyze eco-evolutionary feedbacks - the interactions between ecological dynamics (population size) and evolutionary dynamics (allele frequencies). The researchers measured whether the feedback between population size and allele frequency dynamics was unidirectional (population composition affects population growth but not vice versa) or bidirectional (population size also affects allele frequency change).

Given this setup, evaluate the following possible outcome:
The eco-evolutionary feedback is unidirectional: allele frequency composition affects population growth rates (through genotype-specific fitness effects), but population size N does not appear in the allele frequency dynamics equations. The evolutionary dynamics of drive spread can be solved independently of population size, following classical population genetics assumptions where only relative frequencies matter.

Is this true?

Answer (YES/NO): NO